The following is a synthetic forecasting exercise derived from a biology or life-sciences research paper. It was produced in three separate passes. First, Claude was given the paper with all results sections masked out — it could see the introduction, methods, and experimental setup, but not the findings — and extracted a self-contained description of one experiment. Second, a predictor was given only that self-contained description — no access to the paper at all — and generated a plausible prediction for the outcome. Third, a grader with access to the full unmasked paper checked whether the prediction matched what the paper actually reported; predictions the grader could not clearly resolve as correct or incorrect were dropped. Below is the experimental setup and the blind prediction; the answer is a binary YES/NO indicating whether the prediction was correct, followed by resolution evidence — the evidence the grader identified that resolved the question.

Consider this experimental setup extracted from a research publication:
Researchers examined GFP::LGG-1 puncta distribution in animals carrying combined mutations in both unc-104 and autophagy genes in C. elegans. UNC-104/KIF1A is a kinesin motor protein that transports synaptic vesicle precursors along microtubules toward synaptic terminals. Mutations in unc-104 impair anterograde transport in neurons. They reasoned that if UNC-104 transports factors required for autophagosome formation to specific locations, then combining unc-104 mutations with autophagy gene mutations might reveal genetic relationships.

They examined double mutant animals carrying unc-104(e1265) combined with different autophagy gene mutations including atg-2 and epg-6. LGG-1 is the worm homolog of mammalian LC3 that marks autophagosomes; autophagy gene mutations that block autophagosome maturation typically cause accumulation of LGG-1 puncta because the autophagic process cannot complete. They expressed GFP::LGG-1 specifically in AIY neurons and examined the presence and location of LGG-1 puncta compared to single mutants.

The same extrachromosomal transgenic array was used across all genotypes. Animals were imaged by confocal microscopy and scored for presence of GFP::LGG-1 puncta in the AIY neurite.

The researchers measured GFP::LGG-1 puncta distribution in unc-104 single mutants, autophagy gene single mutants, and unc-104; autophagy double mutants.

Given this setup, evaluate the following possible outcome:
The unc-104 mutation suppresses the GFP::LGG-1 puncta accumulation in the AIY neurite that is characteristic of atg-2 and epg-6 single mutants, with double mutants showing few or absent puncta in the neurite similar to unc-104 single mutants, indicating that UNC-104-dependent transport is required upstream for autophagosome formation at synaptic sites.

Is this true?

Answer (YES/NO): YES